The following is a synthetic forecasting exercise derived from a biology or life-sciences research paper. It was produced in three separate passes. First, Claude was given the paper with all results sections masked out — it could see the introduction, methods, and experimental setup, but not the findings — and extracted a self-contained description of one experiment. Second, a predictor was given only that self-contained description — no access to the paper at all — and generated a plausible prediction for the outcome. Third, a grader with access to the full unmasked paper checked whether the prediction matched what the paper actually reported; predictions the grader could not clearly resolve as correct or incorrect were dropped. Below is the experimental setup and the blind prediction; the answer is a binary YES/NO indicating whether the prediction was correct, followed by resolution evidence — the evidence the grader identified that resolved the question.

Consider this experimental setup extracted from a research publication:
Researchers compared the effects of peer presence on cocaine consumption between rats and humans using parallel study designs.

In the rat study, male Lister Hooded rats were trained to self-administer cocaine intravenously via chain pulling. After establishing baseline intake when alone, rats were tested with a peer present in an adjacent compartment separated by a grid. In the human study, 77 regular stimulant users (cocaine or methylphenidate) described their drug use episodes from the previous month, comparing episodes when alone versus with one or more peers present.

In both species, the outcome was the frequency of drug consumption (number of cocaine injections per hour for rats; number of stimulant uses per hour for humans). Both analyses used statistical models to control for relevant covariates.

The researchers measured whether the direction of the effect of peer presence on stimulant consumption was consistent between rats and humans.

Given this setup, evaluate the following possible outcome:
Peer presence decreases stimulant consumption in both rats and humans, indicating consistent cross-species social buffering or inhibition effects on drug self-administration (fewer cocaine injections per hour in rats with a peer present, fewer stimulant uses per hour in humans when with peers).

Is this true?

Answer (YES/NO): YES